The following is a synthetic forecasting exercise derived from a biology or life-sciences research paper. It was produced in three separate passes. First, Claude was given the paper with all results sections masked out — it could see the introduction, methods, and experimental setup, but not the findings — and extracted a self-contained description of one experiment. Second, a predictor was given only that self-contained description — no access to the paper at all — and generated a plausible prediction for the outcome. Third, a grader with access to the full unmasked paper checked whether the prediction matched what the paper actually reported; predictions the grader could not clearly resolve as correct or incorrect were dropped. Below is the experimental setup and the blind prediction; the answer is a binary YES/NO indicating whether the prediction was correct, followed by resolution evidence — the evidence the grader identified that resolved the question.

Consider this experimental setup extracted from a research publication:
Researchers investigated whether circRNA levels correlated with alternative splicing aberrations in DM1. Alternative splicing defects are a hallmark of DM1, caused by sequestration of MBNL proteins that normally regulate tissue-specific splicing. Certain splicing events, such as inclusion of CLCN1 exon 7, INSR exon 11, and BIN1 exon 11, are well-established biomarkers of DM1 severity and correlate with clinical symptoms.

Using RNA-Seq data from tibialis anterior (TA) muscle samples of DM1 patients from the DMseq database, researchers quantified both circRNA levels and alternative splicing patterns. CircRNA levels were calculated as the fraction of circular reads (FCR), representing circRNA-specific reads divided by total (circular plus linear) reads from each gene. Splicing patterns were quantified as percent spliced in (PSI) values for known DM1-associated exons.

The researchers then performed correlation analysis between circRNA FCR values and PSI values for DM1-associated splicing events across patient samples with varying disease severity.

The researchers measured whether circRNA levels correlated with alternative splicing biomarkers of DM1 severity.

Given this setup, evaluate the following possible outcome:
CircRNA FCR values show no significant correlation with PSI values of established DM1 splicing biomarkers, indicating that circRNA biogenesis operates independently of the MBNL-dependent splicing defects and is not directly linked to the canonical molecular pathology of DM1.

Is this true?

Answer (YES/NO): NO